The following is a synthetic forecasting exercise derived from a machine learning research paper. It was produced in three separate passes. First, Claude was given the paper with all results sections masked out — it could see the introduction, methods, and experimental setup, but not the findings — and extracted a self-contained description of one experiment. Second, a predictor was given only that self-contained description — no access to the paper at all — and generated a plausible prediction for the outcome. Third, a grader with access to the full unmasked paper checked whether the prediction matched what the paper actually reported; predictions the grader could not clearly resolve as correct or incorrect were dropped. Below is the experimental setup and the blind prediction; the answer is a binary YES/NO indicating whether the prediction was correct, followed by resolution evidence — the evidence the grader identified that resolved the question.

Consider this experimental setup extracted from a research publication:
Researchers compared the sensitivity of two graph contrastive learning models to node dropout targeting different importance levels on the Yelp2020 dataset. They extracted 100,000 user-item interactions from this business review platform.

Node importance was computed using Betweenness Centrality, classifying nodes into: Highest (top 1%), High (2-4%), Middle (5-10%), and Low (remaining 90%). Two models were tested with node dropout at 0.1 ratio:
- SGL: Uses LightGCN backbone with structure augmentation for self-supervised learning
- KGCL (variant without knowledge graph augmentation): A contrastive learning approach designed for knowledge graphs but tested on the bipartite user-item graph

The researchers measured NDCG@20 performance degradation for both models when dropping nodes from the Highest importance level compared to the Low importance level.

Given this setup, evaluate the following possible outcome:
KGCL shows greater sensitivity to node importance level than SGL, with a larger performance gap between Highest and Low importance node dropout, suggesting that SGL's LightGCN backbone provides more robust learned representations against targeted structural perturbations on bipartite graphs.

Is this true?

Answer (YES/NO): YES